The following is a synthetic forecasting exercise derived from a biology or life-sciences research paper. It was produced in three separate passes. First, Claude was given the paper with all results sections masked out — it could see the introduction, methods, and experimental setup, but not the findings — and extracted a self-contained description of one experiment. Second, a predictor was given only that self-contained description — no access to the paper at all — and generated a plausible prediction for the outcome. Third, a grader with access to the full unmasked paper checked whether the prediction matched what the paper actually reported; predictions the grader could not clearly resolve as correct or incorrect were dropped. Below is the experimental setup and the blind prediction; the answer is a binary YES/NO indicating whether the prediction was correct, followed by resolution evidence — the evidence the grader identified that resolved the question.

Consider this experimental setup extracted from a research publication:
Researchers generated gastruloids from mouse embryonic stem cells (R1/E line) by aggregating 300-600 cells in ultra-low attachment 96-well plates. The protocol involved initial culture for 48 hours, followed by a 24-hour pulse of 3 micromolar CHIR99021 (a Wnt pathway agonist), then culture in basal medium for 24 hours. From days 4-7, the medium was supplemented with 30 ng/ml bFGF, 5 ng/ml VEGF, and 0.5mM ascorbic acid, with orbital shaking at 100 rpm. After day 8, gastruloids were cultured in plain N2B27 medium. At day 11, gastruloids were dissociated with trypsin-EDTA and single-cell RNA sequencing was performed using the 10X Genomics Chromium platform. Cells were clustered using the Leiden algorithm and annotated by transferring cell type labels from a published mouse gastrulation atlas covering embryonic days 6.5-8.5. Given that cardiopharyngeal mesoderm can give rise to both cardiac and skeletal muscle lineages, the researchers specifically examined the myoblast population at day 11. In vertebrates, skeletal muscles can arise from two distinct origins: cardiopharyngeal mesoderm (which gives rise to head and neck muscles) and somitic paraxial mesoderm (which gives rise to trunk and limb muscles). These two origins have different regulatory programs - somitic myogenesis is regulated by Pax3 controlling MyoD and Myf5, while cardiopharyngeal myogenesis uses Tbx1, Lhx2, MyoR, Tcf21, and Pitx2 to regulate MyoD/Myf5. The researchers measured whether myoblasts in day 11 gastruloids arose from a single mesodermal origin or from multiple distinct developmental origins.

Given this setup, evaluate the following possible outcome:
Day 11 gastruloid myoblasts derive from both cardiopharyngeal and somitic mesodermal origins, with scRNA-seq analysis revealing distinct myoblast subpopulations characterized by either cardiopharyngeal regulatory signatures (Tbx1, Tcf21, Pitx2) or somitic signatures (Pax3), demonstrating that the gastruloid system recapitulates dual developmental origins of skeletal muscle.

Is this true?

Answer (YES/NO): YES